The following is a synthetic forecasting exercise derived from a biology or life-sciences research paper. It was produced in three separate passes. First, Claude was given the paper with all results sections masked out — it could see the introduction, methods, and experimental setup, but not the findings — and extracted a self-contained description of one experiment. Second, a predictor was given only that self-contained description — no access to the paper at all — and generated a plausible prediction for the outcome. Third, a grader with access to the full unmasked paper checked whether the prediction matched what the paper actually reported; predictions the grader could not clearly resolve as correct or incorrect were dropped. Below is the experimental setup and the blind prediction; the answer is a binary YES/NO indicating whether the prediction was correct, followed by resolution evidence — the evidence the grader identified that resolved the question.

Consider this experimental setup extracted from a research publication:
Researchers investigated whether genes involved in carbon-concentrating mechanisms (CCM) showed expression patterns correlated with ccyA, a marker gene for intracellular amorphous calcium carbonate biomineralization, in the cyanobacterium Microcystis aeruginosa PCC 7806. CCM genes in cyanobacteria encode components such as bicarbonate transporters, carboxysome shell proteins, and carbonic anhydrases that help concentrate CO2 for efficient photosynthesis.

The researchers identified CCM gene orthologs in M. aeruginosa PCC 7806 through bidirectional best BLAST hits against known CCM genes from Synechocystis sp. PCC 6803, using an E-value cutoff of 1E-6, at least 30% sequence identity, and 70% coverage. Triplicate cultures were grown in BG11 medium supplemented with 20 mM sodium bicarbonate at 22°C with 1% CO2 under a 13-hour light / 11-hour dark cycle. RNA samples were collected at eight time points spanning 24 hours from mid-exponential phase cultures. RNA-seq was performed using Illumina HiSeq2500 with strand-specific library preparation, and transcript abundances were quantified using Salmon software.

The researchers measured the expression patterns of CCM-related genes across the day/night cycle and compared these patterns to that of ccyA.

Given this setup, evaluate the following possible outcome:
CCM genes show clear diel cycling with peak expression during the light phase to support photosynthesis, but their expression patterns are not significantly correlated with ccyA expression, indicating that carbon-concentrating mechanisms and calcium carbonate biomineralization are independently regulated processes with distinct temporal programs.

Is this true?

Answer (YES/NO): NO